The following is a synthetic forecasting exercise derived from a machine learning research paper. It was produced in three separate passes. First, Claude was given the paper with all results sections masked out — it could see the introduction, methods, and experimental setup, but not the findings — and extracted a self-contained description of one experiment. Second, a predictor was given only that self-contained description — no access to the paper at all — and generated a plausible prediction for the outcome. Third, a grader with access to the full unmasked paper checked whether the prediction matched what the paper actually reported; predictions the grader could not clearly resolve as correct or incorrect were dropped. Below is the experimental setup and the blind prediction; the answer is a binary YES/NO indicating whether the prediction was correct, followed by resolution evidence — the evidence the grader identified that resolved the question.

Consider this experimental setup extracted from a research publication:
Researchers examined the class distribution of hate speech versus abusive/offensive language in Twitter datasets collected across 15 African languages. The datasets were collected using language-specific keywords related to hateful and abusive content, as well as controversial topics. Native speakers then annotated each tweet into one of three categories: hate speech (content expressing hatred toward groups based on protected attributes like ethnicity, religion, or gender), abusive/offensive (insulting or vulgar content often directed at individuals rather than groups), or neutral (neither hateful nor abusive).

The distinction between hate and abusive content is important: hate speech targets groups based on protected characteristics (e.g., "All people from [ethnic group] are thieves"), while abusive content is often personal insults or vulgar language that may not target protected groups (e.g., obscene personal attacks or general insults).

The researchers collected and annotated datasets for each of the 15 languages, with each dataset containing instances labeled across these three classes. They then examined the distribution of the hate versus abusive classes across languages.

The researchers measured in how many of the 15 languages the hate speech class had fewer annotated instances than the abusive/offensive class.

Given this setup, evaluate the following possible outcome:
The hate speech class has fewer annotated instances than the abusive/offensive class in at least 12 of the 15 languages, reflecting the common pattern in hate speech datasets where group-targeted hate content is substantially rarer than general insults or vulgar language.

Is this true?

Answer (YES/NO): NO